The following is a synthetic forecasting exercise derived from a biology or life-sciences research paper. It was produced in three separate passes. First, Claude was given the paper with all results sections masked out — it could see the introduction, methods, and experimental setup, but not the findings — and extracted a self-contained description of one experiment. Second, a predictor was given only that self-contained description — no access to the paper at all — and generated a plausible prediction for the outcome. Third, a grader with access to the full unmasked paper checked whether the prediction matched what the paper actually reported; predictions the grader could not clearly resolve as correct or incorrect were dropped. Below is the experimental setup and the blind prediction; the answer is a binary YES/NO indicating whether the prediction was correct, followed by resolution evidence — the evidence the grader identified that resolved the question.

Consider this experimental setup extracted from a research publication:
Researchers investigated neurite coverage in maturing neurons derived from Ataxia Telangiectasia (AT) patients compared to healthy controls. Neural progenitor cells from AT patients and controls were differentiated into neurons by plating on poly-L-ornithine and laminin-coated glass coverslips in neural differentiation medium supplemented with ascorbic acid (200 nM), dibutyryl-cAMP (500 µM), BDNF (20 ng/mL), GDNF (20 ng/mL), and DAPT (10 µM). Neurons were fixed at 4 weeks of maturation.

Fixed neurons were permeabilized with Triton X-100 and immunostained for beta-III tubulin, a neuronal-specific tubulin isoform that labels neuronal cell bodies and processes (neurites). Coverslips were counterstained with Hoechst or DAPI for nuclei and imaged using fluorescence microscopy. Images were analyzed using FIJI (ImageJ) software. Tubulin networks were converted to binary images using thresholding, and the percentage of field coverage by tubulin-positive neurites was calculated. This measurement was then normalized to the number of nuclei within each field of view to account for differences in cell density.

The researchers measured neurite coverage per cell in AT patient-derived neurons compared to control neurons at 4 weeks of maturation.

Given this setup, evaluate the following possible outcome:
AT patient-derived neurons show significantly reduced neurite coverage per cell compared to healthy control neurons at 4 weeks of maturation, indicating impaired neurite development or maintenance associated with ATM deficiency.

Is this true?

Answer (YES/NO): YES